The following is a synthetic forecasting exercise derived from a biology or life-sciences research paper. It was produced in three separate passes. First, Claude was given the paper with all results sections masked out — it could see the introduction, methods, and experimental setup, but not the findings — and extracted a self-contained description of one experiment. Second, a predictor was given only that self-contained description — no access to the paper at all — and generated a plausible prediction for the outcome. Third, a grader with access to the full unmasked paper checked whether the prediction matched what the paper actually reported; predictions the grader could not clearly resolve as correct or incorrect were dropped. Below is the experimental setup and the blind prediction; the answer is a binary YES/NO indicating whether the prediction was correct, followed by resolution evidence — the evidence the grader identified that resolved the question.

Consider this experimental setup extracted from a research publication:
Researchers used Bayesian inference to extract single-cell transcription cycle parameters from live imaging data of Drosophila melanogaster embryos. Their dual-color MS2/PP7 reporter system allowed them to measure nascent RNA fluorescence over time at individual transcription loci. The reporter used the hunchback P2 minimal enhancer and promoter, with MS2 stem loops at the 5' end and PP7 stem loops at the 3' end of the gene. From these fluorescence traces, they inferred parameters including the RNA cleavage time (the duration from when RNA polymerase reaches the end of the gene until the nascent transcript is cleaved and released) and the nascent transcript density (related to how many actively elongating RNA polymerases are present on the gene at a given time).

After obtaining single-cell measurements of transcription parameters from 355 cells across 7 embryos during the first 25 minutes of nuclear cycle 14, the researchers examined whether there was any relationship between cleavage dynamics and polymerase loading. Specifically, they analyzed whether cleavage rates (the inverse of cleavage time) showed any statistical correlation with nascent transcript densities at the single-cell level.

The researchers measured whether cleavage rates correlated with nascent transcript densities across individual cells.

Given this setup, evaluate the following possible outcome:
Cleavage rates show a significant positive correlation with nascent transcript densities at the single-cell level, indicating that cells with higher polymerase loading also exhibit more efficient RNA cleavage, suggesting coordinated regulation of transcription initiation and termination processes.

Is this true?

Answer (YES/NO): YES